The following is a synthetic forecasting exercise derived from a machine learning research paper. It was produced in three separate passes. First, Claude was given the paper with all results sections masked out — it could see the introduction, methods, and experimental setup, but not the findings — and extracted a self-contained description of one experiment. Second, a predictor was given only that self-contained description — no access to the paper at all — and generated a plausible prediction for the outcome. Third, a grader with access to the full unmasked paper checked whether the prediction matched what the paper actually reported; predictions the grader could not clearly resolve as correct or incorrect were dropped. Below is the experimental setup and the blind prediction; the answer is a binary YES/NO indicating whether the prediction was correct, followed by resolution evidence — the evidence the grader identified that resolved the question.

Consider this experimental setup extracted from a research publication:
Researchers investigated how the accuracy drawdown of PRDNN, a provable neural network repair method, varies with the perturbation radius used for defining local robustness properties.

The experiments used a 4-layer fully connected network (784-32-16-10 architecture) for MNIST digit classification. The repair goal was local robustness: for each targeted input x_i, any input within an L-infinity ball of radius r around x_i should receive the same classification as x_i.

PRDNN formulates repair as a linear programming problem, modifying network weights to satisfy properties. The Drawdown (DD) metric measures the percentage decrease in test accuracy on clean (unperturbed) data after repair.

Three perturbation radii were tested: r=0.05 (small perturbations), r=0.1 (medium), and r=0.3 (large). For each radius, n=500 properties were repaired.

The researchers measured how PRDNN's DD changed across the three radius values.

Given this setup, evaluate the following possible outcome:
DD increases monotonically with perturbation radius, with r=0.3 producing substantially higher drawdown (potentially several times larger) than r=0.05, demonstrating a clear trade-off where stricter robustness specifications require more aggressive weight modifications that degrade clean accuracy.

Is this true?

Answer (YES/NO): NO